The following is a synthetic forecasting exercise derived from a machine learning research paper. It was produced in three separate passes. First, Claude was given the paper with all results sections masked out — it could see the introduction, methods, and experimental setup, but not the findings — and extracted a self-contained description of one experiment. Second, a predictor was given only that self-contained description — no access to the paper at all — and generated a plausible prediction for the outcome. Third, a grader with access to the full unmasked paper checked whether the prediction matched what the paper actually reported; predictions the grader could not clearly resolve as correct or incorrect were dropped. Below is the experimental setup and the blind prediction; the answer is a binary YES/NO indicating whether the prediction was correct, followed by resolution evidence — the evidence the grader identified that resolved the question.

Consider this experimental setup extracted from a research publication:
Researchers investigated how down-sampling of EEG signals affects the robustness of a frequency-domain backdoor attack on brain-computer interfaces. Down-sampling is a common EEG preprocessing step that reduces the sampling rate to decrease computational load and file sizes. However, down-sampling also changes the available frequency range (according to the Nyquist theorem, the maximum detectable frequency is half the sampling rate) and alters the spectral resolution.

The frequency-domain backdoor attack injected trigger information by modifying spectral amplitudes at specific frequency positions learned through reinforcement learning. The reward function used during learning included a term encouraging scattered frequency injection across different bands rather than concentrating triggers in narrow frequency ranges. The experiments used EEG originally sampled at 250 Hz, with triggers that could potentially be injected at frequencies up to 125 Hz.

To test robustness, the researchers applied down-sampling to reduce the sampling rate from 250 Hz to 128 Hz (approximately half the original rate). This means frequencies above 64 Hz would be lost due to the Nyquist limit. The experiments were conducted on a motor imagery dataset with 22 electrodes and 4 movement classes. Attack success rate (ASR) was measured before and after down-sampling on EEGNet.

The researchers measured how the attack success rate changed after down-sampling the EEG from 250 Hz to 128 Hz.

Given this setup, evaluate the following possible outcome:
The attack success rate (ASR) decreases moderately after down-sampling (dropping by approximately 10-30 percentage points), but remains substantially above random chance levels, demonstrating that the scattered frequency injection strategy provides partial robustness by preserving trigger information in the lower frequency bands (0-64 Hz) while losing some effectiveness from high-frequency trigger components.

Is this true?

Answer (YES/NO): NO